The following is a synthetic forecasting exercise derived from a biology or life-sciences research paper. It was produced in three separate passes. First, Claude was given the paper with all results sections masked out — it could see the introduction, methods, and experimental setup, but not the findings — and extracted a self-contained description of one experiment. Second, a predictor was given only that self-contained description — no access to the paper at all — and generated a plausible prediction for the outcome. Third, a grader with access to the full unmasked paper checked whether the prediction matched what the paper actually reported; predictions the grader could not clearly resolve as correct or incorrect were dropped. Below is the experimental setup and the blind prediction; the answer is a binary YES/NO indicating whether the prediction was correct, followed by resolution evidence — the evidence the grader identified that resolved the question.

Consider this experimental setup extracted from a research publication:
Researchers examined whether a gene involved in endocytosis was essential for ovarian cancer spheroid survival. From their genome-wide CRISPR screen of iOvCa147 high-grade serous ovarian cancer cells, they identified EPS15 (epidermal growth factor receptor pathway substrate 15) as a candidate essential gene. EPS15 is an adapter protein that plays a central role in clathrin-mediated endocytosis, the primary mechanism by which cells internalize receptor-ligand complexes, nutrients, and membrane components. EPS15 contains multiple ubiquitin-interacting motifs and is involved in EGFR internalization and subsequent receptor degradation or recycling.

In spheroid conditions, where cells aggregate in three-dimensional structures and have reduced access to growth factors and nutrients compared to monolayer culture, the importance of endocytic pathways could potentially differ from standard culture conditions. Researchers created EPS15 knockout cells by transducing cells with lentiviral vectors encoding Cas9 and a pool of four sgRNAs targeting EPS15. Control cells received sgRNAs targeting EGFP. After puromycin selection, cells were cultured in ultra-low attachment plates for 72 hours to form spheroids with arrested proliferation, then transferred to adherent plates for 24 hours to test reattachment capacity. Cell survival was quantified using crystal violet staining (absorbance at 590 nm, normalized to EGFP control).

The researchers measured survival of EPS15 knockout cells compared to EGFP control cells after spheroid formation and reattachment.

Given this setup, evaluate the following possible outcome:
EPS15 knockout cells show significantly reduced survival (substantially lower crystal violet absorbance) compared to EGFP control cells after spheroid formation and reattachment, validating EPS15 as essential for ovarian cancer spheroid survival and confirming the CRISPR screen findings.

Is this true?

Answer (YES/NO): NO